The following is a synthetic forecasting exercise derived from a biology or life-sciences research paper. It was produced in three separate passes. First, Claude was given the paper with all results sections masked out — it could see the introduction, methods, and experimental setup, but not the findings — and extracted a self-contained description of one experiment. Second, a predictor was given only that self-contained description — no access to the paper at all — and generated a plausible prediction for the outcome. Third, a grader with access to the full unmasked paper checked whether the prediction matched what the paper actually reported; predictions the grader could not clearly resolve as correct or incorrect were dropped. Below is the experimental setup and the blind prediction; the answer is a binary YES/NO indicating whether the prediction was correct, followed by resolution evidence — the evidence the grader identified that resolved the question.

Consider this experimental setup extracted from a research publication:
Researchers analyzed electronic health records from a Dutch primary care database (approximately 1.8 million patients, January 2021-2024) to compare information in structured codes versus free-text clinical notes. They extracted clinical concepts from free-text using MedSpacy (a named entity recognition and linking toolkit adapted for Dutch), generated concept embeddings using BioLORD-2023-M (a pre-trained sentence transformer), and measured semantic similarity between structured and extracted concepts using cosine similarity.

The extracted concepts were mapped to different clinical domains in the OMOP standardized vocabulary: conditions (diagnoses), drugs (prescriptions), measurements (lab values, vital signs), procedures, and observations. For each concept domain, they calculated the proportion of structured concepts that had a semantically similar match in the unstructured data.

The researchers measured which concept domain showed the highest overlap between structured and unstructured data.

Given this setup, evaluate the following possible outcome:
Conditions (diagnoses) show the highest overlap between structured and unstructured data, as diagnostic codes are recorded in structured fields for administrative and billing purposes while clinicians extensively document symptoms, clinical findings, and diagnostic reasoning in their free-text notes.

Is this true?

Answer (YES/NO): YES